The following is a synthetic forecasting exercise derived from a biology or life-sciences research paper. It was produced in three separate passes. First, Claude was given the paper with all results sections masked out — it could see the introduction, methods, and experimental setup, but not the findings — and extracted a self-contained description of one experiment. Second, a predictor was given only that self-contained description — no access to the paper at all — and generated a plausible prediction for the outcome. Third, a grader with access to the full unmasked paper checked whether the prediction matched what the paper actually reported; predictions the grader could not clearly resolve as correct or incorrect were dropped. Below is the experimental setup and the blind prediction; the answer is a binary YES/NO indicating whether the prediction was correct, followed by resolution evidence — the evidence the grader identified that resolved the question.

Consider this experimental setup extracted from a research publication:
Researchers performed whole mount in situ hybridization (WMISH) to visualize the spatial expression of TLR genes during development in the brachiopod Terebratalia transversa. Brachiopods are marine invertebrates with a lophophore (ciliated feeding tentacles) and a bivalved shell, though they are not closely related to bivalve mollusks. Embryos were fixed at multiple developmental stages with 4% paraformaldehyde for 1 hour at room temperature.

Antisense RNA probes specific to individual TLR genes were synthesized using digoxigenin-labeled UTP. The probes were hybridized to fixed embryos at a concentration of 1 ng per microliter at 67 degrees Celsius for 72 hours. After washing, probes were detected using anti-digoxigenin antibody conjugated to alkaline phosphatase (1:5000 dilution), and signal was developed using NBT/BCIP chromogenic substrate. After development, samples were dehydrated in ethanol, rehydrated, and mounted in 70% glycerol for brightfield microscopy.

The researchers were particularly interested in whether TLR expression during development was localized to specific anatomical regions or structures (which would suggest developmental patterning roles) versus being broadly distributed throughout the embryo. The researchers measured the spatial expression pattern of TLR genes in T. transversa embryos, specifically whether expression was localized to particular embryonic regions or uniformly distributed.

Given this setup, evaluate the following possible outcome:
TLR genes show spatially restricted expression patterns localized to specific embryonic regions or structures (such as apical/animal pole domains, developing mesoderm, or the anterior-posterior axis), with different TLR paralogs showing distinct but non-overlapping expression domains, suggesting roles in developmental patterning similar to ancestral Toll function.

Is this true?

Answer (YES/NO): NO